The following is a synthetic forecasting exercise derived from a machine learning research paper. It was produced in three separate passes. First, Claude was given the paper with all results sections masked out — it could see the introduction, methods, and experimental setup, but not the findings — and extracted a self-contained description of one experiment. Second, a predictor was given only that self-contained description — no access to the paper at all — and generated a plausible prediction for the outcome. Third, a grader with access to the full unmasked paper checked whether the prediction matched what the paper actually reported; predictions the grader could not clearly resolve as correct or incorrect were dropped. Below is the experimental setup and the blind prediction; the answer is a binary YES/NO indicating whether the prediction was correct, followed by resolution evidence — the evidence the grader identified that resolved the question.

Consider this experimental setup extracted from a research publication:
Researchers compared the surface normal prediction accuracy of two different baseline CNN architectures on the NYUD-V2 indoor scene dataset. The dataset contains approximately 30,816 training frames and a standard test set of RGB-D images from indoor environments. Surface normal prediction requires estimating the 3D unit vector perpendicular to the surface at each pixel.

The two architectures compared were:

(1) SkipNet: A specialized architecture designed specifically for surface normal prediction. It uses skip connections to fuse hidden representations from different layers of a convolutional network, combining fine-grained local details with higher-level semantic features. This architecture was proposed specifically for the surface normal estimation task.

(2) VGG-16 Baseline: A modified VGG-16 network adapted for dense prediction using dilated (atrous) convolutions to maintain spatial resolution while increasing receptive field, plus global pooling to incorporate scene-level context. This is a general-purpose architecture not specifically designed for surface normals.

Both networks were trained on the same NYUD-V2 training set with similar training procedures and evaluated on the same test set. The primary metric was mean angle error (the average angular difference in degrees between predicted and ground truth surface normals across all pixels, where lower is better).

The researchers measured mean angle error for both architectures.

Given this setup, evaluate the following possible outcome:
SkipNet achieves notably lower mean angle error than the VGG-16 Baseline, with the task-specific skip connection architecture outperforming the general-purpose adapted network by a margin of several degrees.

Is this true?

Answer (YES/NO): NO